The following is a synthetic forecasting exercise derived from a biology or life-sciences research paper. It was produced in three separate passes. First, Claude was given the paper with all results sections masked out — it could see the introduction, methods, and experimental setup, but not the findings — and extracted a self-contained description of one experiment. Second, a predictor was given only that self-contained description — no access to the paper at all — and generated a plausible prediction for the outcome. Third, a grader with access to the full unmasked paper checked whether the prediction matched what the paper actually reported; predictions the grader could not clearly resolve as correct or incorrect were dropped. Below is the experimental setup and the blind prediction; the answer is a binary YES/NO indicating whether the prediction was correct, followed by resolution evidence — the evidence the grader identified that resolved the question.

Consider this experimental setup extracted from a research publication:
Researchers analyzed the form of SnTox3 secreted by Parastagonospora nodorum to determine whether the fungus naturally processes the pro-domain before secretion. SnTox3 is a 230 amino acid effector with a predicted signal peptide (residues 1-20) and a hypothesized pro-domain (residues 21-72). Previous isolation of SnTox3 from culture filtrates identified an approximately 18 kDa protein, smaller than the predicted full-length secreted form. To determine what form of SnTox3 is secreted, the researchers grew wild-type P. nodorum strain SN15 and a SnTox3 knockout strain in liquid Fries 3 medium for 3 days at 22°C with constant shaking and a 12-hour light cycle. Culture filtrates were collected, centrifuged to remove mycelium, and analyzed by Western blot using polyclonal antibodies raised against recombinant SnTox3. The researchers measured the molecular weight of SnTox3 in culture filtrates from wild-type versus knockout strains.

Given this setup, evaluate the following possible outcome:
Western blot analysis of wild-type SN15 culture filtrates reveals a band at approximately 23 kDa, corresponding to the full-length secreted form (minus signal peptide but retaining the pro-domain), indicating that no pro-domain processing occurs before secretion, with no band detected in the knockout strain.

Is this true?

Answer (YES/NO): NO